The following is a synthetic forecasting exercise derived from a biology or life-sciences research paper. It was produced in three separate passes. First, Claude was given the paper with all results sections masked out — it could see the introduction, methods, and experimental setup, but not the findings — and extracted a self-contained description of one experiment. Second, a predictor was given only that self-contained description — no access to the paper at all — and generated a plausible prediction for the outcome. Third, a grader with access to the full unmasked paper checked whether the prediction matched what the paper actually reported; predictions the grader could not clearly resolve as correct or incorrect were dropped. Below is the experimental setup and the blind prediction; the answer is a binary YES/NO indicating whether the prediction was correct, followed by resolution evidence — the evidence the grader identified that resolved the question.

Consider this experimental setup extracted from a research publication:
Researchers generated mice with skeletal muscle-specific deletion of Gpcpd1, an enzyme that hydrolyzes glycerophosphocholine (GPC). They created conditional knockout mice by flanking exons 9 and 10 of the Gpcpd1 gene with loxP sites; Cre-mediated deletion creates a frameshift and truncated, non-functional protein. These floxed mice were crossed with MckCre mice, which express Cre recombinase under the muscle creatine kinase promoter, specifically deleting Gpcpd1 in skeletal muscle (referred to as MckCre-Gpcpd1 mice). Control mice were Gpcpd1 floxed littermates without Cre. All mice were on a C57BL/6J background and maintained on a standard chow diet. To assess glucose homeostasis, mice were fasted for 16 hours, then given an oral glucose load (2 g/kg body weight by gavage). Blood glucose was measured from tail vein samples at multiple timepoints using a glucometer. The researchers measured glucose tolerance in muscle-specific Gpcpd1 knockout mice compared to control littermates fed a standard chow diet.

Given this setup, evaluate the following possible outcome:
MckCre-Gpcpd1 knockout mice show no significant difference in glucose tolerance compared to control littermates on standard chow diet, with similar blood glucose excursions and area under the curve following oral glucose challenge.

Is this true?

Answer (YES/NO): NO